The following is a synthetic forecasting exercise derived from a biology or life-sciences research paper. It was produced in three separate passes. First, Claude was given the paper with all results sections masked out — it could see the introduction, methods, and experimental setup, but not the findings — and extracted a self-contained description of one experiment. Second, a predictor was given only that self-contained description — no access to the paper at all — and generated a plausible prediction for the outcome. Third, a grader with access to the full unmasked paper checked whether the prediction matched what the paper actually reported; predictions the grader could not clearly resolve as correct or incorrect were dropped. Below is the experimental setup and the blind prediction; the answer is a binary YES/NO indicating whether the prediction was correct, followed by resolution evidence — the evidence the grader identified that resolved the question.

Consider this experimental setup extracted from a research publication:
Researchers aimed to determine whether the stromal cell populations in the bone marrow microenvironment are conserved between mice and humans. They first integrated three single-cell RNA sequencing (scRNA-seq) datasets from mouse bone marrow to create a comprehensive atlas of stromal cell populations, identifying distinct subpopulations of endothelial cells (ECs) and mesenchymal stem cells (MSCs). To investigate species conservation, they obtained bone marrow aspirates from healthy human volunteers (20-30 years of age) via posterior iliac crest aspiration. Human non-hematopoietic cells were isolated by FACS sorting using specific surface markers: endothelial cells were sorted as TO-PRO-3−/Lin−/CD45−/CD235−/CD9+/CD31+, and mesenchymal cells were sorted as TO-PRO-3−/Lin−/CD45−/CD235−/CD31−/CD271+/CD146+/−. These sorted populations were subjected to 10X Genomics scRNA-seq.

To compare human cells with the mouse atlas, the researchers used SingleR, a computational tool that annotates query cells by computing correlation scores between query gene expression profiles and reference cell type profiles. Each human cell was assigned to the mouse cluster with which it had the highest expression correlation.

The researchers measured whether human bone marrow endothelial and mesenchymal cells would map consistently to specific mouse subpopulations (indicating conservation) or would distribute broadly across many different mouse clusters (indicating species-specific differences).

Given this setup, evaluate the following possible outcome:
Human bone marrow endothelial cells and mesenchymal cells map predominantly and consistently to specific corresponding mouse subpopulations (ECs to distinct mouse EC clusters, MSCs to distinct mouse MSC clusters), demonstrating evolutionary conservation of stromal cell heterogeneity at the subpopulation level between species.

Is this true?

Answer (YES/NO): NO